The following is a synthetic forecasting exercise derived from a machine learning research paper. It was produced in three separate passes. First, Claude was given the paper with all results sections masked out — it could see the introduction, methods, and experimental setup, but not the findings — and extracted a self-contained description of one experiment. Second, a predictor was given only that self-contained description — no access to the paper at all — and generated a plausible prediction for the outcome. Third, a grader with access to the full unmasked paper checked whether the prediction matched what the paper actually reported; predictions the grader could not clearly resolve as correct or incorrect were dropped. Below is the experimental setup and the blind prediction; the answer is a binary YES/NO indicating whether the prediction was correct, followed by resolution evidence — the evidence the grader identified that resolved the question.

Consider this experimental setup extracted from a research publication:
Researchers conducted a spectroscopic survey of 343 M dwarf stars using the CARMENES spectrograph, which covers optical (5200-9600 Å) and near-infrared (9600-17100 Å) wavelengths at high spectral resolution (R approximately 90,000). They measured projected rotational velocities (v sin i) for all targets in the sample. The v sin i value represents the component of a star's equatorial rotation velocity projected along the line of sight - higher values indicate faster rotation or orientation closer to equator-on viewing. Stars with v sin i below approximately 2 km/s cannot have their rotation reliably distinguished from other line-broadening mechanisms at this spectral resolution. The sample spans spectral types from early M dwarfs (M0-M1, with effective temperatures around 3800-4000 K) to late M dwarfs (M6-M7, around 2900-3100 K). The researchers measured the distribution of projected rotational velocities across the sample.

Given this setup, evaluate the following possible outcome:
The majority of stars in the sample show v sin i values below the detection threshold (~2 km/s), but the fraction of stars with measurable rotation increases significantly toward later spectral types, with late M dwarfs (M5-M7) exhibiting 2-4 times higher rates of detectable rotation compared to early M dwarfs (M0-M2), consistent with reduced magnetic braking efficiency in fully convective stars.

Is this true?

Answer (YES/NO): NO